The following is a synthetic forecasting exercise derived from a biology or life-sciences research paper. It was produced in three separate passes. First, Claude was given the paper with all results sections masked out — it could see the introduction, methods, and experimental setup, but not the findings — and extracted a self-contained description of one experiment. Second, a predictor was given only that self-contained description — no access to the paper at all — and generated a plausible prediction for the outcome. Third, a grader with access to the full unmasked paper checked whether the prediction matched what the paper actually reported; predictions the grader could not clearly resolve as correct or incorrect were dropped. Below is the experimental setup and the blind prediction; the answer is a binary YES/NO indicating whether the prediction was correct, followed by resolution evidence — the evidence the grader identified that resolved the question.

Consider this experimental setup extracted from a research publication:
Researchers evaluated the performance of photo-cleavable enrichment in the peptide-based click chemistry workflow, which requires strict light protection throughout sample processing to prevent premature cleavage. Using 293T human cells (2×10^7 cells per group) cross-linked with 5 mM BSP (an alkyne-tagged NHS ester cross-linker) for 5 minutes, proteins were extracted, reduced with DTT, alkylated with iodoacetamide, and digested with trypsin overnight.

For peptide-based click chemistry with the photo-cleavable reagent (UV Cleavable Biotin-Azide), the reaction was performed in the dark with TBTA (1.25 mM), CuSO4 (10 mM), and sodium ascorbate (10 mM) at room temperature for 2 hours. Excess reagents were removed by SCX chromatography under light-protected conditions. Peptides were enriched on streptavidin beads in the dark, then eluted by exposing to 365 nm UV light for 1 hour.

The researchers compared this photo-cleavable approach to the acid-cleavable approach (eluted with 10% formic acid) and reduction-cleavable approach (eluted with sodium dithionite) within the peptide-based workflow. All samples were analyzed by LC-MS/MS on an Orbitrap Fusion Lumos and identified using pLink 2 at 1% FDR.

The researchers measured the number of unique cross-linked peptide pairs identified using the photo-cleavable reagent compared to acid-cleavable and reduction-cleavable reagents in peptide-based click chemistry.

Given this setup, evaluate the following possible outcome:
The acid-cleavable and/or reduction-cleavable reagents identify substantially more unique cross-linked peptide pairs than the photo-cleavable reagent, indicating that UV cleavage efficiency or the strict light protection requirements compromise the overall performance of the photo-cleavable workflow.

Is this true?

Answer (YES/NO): YES